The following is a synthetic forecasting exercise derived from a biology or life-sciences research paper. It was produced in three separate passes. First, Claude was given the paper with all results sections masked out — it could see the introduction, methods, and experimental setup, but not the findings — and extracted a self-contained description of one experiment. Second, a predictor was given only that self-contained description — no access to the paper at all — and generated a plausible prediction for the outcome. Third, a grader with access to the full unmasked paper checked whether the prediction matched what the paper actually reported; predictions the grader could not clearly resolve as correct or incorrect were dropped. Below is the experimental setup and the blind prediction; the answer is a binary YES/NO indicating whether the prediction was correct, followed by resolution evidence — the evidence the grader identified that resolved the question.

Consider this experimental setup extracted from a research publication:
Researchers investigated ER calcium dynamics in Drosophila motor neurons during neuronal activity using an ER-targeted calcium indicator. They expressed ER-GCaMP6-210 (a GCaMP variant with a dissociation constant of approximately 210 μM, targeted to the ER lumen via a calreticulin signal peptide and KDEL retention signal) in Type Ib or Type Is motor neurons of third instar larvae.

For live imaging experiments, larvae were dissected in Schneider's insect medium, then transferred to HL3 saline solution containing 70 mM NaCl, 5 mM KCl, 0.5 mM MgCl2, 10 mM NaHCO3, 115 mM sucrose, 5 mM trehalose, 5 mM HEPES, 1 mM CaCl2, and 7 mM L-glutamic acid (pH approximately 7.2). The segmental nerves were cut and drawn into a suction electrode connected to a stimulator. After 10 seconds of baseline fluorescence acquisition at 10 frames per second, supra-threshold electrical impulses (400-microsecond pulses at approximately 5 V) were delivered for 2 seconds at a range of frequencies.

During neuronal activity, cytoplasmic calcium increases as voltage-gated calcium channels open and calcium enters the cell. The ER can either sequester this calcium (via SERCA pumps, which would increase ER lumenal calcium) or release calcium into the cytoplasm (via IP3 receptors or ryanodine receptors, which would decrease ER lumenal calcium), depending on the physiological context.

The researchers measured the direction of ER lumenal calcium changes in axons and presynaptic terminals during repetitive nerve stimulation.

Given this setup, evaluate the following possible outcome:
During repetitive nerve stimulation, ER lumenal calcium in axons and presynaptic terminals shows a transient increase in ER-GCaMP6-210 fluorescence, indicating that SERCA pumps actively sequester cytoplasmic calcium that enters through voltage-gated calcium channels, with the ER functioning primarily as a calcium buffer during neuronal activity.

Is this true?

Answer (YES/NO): YES